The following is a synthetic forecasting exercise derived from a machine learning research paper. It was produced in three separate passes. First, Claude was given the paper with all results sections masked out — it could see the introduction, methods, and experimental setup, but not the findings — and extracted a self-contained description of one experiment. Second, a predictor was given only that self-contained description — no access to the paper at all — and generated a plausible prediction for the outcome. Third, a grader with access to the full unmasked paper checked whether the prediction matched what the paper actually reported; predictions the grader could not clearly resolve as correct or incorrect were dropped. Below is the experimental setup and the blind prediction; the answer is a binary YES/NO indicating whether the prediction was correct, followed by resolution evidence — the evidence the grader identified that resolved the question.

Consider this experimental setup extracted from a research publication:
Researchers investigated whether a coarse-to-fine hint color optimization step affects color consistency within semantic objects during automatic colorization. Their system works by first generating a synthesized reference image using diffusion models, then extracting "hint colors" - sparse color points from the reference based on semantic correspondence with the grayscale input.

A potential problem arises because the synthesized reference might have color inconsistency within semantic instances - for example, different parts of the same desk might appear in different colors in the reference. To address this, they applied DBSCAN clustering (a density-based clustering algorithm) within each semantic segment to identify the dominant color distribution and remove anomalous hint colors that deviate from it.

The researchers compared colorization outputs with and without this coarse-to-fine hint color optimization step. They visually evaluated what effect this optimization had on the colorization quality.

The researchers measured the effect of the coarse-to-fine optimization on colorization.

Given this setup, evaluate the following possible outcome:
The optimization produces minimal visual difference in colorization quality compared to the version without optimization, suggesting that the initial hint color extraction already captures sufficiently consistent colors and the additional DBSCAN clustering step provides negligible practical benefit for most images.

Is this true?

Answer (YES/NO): NO